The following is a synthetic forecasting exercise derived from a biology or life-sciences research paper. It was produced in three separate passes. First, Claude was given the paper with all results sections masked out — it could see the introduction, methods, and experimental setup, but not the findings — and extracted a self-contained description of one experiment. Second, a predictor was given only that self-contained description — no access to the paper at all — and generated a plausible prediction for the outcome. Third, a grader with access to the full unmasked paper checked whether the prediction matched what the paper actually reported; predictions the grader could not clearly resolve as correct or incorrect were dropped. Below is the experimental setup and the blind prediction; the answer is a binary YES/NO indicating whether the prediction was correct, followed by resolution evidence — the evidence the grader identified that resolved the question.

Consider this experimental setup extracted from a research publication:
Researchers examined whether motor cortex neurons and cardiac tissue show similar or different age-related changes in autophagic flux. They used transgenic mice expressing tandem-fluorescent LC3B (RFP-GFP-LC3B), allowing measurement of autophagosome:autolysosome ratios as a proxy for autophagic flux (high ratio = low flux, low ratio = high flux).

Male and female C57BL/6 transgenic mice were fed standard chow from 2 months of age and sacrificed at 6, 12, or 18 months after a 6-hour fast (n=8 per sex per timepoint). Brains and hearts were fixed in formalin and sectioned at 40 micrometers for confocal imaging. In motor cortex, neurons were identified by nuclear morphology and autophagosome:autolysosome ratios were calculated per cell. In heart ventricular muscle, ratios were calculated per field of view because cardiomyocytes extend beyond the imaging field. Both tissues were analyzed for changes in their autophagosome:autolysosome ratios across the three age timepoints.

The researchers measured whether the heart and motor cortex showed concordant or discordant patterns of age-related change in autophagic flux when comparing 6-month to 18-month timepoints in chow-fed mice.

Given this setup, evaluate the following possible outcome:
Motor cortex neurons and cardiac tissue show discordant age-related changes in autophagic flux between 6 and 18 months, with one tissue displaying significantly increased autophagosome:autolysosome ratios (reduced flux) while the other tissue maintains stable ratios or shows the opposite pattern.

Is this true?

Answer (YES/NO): YES